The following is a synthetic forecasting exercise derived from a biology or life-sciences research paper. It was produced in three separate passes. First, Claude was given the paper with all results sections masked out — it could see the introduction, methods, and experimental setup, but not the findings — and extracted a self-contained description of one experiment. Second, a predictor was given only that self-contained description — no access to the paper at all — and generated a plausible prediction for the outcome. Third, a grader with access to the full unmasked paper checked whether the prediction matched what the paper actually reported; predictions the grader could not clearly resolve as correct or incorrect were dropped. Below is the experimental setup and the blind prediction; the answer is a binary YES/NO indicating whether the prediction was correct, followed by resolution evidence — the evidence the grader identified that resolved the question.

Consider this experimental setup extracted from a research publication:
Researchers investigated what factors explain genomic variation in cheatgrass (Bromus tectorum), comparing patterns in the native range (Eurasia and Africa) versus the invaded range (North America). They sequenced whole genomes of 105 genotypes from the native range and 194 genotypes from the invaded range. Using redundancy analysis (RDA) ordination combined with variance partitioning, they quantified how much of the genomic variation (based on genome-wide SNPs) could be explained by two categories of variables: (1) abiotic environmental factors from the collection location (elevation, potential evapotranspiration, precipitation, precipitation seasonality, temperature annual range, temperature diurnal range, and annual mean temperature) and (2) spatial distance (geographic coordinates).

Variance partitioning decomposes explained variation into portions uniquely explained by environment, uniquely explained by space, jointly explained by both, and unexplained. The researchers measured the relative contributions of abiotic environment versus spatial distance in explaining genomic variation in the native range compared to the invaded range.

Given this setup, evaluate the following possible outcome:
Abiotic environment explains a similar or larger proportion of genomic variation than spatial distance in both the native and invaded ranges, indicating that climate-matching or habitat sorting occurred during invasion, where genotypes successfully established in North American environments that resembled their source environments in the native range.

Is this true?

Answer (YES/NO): YES